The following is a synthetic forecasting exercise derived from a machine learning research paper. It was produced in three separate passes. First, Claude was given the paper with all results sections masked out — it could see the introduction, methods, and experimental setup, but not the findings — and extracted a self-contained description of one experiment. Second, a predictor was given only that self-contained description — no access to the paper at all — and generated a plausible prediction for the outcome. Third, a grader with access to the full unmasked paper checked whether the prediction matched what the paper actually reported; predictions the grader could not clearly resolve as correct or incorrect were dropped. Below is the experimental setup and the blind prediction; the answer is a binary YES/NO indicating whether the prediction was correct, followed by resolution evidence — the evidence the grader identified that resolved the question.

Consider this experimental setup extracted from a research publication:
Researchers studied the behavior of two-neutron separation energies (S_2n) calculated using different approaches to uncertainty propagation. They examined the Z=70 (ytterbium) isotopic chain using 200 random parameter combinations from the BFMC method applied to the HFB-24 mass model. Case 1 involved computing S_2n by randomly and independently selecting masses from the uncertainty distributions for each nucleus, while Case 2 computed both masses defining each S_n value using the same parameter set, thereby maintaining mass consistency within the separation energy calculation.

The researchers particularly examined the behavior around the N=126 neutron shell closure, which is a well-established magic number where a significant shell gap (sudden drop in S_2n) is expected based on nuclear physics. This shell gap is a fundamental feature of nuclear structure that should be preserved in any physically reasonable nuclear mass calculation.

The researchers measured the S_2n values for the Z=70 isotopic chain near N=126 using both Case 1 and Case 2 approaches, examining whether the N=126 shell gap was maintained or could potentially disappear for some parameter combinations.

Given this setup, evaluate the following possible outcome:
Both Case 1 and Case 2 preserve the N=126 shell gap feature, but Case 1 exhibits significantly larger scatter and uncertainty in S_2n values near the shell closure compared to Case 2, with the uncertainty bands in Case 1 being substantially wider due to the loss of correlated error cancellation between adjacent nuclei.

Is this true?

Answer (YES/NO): NO